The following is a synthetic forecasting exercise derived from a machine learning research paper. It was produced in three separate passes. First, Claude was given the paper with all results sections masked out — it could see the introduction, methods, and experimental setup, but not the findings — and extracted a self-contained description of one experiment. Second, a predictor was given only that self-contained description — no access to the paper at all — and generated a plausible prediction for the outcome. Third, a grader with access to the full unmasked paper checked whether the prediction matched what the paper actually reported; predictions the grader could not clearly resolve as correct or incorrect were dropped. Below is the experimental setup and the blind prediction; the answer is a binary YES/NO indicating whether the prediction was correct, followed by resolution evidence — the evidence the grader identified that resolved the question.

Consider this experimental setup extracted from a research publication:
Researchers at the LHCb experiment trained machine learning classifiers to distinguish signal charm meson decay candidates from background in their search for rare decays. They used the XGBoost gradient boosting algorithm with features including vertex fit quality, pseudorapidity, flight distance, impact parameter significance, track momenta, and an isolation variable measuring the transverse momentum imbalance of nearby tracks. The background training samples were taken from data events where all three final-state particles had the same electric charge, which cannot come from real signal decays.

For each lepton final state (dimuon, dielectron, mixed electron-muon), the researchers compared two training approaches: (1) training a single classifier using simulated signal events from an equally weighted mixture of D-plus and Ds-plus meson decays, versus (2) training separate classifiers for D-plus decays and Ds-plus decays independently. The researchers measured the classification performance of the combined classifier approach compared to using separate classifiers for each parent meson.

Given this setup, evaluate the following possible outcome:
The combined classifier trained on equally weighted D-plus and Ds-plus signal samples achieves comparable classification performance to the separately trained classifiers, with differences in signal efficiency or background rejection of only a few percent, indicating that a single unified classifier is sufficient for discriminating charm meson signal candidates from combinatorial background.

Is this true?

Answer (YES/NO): YES